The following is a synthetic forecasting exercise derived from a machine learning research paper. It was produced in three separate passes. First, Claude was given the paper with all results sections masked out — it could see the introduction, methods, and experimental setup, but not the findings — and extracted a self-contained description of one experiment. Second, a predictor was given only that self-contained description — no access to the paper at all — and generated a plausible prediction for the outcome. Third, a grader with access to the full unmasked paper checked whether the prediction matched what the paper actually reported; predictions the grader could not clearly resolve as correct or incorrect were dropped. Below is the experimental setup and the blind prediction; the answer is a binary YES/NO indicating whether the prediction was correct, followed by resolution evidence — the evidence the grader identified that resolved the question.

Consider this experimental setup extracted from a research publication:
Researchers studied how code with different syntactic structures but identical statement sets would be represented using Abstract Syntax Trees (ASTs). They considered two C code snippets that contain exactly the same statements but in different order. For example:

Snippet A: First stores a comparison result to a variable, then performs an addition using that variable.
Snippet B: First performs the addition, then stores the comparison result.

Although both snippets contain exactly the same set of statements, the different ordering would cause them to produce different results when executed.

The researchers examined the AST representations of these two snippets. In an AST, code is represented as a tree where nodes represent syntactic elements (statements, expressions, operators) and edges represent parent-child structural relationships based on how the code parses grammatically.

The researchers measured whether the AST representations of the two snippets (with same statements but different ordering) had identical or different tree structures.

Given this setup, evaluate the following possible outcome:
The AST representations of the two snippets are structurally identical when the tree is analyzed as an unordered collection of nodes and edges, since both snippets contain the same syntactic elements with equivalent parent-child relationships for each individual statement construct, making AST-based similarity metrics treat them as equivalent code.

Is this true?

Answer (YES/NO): YES